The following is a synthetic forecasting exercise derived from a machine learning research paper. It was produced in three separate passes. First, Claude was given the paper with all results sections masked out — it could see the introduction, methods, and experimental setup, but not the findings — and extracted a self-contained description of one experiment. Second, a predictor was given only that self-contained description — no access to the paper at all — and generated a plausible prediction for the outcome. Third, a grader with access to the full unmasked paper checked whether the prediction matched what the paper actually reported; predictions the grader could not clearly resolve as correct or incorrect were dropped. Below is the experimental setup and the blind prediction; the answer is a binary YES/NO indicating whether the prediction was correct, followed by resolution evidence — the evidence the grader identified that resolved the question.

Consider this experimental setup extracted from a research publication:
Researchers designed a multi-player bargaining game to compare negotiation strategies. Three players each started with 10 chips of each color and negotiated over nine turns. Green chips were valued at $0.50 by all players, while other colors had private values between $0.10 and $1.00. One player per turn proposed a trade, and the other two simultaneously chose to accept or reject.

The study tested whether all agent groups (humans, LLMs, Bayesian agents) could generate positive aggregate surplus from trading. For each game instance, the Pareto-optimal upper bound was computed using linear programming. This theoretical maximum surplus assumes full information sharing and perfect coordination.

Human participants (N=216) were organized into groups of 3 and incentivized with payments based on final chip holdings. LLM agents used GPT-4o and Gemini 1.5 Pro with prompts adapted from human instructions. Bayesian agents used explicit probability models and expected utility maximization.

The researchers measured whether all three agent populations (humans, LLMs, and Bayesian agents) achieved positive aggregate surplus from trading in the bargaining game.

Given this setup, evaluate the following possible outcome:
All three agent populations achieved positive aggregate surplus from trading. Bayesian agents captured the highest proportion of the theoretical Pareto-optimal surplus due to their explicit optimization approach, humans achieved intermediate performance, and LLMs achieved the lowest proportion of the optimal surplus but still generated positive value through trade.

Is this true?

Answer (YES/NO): NO